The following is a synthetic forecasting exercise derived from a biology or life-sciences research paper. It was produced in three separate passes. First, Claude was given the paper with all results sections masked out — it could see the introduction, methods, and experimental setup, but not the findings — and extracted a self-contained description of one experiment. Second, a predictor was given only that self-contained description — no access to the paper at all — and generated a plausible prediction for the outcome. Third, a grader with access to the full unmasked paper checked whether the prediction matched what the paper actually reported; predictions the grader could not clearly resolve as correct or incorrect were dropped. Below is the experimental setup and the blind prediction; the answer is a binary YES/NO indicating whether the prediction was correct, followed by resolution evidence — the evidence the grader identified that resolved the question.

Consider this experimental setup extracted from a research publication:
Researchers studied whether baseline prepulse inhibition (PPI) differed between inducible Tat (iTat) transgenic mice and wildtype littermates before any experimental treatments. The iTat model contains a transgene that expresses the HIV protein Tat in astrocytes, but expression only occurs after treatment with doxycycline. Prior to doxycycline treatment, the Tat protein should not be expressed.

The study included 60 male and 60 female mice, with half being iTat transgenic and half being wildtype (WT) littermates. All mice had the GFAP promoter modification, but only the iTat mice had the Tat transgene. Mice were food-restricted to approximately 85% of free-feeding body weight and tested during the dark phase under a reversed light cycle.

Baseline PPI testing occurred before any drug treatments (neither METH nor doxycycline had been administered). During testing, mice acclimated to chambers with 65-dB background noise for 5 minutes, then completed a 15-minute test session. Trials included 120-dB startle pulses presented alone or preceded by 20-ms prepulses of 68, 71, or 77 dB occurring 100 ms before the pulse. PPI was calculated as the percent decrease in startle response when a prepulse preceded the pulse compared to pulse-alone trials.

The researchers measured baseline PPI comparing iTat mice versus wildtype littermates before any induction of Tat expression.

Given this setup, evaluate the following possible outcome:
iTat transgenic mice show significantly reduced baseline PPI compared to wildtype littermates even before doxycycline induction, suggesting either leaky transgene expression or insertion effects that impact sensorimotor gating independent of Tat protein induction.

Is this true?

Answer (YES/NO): NO